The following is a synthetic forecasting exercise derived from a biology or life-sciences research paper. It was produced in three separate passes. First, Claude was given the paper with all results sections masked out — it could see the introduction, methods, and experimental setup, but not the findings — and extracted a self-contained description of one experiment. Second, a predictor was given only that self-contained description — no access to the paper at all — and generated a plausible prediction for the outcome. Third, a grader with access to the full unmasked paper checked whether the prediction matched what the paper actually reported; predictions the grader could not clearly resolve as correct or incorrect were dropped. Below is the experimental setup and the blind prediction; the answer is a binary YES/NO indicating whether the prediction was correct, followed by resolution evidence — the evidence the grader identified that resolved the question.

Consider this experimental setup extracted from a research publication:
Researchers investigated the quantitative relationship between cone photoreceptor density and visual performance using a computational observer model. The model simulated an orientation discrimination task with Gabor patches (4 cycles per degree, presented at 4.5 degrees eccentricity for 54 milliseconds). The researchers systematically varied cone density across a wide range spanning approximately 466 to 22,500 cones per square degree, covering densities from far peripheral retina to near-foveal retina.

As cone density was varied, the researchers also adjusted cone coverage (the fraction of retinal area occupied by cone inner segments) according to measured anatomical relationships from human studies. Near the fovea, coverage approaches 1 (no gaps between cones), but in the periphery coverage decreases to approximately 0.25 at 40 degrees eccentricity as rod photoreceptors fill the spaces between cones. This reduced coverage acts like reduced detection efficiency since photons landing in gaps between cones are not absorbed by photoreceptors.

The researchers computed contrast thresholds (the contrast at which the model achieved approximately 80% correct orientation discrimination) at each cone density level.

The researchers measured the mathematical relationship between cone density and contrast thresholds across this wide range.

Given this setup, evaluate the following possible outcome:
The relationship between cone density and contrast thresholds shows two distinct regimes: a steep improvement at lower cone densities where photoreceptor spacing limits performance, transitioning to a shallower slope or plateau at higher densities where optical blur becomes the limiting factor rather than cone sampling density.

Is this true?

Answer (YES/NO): NO